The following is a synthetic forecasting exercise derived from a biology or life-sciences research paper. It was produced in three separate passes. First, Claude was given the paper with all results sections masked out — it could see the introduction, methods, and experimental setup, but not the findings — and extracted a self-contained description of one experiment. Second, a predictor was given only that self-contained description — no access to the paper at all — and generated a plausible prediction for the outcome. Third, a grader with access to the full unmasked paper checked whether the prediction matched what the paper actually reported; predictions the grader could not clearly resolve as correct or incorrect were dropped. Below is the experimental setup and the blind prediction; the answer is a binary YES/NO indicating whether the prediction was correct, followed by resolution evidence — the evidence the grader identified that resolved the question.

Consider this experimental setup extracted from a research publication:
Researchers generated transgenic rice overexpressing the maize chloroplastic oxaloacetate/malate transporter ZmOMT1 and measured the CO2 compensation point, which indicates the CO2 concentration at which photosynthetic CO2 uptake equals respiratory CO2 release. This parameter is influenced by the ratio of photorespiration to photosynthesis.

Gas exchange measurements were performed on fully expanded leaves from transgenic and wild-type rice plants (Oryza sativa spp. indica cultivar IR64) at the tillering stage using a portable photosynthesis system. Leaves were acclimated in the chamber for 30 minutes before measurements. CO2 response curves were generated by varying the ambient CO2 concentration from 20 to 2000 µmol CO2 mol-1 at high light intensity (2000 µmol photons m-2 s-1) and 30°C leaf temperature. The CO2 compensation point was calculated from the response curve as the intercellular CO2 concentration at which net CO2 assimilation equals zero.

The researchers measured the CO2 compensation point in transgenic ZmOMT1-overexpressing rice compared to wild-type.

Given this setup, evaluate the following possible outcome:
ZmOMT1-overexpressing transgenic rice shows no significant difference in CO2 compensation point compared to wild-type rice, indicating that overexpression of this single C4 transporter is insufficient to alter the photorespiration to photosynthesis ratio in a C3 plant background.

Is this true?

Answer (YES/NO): NO